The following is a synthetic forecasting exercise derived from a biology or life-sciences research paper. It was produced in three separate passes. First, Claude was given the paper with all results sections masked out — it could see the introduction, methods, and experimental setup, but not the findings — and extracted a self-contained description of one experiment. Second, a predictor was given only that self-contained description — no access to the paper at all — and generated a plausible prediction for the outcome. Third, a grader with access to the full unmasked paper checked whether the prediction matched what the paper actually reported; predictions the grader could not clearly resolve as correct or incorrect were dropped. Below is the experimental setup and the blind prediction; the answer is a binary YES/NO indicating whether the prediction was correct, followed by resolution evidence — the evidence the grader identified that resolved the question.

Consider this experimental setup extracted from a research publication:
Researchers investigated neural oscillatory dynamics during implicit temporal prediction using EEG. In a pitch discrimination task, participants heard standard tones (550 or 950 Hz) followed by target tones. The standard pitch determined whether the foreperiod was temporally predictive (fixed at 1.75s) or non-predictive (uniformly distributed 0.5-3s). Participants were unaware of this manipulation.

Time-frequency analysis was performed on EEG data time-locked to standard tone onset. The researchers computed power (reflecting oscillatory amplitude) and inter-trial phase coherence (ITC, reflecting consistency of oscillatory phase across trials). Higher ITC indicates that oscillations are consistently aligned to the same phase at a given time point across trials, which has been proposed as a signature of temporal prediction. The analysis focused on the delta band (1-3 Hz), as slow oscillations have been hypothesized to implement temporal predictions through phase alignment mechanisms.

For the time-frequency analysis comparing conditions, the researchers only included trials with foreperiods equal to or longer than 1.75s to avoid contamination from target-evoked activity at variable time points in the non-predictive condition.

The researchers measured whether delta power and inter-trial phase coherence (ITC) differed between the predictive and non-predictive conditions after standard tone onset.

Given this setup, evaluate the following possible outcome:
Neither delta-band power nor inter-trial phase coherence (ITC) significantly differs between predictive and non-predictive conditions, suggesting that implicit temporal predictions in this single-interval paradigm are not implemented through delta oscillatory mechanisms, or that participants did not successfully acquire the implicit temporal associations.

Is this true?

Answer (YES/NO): NO